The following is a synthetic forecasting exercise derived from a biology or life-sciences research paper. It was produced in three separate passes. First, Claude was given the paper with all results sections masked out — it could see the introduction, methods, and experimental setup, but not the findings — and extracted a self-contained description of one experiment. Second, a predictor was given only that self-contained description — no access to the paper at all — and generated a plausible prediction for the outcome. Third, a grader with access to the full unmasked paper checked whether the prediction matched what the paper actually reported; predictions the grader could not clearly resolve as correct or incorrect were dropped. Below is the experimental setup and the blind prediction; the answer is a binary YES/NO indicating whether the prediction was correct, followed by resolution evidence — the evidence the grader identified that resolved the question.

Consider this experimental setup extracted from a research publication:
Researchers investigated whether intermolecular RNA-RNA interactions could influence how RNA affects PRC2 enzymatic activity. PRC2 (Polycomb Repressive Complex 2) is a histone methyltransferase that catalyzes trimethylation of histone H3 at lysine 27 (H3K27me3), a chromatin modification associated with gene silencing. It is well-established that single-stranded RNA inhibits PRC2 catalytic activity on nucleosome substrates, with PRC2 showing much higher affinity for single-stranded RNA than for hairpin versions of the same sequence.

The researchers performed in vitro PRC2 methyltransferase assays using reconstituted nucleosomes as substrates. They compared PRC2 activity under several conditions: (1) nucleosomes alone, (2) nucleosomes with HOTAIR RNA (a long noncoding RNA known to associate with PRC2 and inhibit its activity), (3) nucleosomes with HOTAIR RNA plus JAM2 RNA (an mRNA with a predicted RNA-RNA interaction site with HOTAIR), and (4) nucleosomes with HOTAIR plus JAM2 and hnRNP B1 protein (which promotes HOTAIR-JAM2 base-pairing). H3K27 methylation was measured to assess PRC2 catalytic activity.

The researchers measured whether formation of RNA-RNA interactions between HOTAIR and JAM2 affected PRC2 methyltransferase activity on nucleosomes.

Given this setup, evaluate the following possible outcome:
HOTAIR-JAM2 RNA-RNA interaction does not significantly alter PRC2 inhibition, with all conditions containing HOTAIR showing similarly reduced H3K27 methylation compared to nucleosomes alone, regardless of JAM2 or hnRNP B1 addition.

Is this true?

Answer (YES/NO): NO